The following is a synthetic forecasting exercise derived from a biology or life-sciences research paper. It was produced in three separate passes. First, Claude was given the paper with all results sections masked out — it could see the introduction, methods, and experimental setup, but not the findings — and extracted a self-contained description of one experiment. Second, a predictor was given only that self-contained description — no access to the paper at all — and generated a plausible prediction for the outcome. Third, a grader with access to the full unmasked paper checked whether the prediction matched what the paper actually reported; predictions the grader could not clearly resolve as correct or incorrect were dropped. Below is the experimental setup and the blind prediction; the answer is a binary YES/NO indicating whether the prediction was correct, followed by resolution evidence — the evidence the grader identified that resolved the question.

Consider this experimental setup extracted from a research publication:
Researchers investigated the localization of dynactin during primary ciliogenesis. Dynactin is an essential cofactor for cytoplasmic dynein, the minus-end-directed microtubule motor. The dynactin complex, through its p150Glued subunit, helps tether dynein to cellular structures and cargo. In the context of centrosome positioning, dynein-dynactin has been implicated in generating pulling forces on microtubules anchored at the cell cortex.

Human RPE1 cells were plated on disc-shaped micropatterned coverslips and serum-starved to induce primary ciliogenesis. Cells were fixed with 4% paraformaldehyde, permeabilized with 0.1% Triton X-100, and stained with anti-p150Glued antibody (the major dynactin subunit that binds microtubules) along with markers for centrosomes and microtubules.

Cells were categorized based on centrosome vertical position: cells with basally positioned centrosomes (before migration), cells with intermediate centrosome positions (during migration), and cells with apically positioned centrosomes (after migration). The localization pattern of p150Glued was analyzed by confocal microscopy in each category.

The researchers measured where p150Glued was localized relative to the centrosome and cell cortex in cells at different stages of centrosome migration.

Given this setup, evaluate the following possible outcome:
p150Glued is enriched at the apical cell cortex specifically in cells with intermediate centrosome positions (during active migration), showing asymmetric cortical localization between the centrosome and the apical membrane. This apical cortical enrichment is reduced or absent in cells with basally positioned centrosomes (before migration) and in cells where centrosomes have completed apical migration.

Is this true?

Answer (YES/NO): NO